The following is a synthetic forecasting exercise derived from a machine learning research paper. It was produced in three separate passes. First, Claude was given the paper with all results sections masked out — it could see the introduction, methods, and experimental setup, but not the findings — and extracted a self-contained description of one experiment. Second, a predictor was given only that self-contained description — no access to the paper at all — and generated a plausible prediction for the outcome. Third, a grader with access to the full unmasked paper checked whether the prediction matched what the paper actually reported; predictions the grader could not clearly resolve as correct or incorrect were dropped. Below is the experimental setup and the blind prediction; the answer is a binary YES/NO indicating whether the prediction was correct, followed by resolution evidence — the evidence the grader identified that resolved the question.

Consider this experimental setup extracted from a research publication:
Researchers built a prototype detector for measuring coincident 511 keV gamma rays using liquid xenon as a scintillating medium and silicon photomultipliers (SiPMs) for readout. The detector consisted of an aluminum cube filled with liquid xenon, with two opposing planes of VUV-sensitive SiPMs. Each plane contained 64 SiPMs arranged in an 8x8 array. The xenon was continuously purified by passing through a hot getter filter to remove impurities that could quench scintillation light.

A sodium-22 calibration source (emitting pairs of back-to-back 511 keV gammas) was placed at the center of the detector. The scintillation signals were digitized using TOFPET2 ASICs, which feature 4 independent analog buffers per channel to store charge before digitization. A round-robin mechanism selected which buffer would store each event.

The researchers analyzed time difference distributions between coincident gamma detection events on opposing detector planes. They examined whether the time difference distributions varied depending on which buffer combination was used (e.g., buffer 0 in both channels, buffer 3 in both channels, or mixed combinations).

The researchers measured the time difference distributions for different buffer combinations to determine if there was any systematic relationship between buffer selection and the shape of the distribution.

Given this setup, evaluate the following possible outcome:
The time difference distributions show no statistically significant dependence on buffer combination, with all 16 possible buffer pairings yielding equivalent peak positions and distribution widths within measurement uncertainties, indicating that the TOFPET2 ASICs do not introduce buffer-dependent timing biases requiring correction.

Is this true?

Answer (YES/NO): NO